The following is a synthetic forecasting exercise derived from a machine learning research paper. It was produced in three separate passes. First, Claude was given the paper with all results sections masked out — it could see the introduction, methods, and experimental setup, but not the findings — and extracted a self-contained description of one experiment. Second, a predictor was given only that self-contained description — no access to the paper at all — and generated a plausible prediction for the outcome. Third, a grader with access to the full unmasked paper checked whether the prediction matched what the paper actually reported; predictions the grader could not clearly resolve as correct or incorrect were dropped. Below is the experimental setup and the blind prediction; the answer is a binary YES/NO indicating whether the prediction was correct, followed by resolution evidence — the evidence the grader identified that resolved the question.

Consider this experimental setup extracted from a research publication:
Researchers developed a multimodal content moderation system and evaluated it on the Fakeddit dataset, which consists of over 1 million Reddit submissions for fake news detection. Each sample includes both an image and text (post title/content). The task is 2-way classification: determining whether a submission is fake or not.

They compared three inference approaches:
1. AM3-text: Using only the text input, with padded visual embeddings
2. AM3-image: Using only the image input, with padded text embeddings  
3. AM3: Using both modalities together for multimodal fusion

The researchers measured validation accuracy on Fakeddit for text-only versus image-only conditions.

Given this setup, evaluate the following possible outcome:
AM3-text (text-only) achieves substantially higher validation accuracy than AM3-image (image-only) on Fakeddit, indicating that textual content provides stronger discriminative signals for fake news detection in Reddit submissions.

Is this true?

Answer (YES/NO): YES